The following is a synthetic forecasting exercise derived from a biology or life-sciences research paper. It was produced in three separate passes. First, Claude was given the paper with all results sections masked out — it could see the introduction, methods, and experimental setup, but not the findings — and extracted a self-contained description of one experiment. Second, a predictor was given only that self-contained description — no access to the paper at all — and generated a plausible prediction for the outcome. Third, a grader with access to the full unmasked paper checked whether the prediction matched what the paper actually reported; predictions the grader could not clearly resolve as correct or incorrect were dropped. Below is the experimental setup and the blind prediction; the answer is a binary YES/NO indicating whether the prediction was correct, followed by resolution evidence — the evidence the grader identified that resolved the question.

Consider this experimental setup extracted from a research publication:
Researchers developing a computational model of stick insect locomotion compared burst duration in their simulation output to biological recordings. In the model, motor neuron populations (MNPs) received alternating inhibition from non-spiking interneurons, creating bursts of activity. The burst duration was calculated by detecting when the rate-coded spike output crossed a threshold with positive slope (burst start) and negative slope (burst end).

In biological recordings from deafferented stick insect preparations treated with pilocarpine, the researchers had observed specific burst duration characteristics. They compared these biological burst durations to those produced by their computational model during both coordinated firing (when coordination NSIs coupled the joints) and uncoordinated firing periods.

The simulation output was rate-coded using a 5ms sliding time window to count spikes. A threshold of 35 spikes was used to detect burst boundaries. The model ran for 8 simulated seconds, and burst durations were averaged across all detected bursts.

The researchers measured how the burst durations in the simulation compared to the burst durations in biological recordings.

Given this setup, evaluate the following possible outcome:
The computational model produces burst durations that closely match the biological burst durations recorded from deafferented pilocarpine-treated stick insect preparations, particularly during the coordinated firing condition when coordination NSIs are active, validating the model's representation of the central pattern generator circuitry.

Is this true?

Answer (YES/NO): NO